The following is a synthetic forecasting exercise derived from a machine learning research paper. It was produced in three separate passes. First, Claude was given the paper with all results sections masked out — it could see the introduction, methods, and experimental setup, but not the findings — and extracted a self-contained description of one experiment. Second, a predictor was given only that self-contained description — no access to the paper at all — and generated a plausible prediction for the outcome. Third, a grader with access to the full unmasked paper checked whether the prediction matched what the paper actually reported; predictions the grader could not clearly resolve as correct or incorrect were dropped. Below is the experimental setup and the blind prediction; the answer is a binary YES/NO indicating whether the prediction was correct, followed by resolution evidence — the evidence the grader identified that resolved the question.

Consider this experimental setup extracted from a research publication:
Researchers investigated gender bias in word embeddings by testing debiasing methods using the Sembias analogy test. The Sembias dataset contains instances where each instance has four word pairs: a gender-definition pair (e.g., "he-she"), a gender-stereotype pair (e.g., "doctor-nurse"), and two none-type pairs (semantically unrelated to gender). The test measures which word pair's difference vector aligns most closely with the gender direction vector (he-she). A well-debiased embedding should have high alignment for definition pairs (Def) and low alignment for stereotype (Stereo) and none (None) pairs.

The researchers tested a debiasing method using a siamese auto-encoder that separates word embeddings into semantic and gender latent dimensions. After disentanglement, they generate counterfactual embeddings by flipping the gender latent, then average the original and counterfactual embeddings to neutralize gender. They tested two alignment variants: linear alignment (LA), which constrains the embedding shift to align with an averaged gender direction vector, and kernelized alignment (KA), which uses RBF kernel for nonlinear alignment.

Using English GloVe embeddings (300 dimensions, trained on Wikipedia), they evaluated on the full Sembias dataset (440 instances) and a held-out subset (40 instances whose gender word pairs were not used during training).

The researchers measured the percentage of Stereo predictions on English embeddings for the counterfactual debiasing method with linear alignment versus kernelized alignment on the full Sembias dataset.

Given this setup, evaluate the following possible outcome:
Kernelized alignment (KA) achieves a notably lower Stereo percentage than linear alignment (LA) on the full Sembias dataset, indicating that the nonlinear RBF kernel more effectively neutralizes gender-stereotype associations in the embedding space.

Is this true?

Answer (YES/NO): NO